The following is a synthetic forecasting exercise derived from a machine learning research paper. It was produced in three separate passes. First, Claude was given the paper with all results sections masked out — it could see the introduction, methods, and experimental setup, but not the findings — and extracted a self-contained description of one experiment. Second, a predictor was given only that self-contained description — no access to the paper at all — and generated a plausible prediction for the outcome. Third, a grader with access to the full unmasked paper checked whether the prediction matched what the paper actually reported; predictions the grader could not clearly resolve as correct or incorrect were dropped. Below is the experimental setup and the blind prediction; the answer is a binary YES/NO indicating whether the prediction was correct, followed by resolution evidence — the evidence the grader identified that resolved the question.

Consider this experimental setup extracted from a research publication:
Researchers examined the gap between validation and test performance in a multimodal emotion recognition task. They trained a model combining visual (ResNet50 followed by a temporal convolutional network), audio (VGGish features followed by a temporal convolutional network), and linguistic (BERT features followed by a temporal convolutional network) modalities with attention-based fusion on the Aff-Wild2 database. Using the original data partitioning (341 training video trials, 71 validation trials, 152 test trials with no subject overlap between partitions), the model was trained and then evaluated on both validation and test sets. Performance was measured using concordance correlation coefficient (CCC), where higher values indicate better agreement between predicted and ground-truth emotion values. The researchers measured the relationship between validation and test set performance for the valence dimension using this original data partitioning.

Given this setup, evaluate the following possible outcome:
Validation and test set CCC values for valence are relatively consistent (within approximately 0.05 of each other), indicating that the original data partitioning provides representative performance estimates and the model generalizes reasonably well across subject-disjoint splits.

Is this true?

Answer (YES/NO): YES